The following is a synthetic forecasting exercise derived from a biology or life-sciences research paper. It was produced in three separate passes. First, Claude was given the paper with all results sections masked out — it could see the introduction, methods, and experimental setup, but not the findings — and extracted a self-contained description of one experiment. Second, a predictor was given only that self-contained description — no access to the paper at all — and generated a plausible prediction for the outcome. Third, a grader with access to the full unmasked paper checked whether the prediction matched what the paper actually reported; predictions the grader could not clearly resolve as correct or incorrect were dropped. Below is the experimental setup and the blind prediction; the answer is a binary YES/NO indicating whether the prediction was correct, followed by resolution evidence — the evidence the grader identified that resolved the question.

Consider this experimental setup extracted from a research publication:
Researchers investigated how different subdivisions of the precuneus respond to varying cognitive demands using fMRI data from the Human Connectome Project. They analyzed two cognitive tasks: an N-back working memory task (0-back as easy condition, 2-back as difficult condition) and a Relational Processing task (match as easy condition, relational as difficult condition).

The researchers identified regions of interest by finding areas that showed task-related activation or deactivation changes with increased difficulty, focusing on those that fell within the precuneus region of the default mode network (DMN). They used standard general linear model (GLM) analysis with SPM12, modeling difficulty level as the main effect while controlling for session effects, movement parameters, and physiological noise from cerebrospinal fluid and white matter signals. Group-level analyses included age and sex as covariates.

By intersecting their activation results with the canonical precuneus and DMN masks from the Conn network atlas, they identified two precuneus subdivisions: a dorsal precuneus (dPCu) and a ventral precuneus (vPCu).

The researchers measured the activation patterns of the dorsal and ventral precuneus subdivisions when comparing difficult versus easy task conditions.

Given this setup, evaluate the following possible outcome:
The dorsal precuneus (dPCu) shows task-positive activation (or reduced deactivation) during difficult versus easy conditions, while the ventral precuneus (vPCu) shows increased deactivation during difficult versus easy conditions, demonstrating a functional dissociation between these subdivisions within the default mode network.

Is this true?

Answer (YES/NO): YES